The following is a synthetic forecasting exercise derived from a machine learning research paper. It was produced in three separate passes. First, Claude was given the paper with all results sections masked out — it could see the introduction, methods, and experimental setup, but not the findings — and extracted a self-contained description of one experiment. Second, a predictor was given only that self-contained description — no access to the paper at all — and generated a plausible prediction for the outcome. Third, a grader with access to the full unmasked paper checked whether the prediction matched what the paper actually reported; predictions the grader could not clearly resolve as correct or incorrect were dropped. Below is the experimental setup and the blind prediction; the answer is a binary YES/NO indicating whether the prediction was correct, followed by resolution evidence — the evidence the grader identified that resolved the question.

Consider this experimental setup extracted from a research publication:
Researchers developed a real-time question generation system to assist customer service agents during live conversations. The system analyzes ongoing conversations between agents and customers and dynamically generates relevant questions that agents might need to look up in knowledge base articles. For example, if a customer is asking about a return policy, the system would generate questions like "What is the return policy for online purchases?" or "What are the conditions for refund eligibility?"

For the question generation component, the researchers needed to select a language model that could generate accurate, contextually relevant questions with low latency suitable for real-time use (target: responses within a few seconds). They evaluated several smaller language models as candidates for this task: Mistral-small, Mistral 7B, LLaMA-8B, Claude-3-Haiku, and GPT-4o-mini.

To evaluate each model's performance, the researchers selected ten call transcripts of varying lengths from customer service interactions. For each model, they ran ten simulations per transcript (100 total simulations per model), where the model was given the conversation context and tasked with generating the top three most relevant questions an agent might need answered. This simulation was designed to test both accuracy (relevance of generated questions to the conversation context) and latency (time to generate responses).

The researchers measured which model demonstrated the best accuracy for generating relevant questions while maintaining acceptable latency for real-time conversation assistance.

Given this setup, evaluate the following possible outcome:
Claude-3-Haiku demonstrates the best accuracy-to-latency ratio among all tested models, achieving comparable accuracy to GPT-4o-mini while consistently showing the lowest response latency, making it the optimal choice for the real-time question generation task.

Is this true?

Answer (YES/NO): NO